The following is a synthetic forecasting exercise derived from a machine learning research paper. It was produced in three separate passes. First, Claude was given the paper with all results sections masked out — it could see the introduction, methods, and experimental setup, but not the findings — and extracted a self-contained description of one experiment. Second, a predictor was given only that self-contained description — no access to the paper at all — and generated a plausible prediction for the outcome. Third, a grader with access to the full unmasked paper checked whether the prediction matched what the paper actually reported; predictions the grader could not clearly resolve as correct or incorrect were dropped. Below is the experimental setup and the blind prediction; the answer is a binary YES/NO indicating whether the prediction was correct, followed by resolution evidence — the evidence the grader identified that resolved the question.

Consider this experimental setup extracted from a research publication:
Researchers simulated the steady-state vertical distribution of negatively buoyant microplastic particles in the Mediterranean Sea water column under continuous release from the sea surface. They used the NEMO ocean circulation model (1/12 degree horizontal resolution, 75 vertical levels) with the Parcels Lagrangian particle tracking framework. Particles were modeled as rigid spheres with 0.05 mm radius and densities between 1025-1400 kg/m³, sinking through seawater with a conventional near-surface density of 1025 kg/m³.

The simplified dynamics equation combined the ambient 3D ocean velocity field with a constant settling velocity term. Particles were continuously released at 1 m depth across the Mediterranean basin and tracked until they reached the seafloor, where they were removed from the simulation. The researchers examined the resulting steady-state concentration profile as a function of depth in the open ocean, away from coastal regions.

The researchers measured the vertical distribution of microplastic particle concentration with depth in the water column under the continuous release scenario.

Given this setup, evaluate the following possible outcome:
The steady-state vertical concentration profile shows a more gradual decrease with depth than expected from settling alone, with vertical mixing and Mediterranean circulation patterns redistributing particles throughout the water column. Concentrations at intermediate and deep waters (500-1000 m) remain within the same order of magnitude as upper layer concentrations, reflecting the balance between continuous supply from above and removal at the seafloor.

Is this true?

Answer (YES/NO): NO